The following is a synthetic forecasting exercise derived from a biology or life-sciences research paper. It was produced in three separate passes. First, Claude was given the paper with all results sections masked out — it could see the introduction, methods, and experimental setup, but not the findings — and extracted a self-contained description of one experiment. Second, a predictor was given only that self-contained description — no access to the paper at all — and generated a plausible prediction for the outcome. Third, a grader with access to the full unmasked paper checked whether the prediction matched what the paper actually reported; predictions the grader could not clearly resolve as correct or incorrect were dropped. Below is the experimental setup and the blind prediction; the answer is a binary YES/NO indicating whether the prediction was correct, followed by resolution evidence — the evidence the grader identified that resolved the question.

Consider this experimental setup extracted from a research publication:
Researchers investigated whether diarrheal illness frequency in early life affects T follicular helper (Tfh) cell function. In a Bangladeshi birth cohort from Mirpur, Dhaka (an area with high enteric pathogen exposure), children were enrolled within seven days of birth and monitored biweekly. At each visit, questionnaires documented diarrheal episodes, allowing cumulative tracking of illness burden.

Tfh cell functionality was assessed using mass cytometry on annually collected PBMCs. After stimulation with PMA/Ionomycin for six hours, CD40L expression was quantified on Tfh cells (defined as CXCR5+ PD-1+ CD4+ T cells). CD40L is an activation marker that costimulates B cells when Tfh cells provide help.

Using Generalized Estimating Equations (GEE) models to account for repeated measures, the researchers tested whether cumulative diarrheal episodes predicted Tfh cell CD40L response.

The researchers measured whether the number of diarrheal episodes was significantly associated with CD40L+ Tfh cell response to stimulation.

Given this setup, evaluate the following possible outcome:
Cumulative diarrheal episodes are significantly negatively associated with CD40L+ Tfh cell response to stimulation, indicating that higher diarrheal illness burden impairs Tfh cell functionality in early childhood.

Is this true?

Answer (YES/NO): YES